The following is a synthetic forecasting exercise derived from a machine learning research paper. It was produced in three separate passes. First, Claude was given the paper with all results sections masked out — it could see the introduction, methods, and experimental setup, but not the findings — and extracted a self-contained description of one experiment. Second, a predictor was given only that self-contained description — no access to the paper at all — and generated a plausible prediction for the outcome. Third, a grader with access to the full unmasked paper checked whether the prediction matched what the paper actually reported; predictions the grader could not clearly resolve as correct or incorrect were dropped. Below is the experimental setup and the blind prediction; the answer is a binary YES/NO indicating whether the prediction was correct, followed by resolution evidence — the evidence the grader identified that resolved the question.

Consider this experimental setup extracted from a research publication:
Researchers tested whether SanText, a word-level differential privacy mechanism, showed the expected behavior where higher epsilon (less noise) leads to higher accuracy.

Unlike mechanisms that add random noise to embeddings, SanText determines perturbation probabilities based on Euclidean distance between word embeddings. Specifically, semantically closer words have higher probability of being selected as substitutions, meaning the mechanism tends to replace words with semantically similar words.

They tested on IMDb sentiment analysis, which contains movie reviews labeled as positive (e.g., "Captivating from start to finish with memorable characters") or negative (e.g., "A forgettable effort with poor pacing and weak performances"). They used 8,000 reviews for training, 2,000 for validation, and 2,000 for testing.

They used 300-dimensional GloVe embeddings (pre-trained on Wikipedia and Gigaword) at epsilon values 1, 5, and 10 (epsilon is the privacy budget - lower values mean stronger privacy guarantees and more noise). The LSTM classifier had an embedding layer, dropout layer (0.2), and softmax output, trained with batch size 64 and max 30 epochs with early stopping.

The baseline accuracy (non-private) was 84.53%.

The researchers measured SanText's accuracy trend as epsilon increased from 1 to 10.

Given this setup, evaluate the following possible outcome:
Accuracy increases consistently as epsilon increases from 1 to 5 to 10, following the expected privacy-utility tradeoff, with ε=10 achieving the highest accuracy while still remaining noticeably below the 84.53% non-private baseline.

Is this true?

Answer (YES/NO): NO